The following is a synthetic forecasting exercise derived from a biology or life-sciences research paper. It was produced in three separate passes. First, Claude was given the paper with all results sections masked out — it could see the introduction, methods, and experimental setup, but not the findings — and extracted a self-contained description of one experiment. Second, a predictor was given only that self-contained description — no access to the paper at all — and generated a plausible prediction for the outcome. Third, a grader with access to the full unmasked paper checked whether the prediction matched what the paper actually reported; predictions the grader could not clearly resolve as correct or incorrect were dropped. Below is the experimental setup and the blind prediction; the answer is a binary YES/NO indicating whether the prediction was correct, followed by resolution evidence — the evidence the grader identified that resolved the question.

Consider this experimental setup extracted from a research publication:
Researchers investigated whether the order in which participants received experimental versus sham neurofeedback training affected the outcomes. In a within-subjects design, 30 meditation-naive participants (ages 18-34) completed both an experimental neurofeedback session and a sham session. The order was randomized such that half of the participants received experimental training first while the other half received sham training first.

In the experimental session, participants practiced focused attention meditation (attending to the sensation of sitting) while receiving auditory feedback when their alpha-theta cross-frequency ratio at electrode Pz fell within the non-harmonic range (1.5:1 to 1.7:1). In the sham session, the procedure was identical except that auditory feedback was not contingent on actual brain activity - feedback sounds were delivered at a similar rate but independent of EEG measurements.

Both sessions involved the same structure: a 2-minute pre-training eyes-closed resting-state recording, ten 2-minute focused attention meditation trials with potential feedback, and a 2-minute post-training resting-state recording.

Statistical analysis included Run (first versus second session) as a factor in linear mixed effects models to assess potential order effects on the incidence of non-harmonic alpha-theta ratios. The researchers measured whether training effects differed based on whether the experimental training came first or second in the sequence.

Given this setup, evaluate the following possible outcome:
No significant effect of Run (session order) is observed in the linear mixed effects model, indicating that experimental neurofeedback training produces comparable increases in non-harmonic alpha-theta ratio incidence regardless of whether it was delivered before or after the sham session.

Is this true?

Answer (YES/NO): NO